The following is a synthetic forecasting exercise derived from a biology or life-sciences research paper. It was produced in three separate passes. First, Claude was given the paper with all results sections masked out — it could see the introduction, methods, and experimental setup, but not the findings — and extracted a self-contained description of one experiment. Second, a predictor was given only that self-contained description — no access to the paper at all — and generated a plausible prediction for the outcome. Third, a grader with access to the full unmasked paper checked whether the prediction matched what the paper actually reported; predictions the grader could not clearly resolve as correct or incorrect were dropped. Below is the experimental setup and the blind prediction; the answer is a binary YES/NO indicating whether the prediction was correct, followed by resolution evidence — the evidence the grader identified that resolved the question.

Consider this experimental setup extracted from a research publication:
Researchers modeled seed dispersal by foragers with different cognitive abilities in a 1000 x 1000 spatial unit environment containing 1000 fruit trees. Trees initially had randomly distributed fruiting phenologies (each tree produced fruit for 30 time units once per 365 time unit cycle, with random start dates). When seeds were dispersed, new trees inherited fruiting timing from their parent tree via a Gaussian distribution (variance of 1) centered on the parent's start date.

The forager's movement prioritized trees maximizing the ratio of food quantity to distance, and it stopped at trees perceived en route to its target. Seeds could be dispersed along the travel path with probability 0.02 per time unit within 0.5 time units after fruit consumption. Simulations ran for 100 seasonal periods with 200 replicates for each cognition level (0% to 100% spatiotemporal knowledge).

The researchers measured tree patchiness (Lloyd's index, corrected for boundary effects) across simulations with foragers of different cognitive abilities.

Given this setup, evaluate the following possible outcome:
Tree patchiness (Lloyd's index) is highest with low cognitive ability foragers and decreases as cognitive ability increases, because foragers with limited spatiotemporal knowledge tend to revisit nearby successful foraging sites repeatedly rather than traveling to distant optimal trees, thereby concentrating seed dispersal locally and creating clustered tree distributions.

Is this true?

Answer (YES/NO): NO